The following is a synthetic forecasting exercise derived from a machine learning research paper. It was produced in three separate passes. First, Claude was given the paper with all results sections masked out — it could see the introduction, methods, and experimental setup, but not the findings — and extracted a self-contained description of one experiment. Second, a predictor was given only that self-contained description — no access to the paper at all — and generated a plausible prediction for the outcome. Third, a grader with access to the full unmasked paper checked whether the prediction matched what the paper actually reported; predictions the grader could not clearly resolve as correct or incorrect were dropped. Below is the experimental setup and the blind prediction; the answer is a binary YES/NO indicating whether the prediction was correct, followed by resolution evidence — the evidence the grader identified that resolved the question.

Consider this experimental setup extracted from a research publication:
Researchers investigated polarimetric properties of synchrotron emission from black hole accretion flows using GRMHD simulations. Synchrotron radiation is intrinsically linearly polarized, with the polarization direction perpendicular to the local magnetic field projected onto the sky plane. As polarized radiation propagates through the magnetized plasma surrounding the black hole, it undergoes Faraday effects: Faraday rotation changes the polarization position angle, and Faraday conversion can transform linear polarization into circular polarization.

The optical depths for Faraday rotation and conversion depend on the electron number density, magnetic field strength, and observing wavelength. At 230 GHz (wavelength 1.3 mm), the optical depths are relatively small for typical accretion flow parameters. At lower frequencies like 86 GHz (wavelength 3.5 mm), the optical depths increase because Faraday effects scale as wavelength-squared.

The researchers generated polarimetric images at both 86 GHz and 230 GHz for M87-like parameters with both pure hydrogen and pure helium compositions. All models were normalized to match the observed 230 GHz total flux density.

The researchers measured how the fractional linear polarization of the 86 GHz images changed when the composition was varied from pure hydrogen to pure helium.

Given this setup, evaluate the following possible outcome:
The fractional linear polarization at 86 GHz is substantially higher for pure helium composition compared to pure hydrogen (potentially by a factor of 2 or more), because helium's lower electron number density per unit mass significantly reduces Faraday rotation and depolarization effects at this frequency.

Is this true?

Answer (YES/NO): NO